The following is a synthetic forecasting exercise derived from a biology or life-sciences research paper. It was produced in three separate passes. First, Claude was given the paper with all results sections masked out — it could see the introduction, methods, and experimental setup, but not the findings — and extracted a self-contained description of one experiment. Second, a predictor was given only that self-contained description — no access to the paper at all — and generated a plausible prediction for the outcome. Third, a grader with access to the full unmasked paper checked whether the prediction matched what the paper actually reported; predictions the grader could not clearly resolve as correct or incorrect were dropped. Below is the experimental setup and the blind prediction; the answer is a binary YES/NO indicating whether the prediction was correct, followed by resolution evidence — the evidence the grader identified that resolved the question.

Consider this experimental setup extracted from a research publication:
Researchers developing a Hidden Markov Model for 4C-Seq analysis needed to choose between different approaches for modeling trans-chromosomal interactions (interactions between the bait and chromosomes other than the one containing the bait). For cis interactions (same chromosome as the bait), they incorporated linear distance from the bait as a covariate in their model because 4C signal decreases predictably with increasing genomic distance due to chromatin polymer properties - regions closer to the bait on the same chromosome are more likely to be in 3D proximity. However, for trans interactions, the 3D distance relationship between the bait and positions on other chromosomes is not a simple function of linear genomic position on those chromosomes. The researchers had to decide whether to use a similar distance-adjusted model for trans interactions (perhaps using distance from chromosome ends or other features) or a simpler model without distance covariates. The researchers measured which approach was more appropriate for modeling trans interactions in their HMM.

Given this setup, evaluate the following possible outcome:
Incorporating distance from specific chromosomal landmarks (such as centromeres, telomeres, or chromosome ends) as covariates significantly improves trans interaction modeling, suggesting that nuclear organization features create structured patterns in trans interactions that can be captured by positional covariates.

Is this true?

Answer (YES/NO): NO